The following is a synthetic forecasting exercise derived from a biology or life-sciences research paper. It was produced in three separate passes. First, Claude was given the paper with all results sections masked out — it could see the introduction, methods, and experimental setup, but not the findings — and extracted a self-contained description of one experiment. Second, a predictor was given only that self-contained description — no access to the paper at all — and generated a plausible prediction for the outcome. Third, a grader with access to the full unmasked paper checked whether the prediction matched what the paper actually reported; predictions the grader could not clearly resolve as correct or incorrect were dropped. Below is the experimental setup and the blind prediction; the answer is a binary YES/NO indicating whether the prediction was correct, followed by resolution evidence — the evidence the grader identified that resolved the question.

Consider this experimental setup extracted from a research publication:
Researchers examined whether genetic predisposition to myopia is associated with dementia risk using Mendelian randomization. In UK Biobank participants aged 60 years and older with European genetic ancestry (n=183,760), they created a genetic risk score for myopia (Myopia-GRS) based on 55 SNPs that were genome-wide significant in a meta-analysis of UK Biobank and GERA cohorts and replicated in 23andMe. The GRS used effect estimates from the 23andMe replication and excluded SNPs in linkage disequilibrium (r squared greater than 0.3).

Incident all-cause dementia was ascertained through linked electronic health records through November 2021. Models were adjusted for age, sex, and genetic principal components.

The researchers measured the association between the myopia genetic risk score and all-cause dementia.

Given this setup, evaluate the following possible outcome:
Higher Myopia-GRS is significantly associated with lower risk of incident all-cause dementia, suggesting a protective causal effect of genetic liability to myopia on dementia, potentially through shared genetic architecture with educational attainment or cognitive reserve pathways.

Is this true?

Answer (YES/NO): NO